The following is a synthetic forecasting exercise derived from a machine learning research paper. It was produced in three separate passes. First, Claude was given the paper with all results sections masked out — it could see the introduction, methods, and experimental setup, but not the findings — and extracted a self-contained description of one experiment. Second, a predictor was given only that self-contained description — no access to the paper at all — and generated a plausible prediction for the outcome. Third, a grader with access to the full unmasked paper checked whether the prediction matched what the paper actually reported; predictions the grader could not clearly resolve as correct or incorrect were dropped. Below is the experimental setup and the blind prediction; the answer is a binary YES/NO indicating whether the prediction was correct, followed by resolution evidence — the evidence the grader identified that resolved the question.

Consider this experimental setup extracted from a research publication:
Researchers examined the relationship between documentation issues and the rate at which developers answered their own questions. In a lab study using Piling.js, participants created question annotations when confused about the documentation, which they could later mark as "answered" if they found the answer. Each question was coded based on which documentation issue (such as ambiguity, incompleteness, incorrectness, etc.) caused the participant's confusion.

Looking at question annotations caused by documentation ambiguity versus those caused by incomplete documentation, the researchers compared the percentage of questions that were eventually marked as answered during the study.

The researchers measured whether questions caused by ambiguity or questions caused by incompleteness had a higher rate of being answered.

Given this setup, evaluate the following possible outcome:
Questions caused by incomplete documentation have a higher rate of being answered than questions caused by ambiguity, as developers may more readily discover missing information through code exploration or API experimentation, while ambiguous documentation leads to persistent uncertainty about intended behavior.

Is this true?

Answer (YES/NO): YES